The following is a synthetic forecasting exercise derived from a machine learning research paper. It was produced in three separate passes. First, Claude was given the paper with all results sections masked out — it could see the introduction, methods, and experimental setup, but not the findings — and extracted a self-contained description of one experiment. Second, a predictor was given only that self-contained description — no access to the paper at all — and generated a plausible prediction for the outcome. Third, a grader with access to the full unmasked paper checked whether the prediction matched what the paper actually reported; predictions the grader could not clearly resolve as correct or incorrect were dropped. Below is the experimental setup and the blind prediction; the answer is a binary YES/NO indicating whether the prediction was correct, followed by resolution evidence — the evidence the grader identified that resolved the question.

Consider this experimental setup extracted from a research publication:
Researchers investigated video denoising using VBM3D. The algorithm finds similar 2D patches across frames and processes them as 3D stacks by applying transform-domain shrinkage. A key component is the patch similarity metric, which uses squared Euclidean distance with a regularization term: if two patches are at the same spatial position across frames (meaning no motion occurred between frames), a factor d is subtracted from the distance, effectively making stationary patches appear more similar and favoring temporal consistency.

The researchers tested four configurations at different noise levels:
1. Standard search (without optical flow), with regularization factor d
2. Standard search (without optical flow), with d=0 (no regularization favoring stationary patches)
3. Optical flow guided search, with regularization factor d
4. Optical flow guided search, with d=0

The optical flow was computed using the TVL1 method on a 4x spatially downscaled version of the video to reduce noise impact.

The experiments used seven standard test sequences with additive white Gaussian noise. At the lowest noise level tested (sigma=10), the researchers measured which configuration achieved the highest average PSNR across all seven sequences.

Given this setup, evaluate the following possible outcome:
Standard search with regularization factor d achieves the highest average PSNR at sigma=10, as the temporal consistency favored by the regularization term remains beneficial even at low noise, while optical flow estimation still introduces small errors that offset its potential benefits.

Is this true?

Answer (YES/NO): NO